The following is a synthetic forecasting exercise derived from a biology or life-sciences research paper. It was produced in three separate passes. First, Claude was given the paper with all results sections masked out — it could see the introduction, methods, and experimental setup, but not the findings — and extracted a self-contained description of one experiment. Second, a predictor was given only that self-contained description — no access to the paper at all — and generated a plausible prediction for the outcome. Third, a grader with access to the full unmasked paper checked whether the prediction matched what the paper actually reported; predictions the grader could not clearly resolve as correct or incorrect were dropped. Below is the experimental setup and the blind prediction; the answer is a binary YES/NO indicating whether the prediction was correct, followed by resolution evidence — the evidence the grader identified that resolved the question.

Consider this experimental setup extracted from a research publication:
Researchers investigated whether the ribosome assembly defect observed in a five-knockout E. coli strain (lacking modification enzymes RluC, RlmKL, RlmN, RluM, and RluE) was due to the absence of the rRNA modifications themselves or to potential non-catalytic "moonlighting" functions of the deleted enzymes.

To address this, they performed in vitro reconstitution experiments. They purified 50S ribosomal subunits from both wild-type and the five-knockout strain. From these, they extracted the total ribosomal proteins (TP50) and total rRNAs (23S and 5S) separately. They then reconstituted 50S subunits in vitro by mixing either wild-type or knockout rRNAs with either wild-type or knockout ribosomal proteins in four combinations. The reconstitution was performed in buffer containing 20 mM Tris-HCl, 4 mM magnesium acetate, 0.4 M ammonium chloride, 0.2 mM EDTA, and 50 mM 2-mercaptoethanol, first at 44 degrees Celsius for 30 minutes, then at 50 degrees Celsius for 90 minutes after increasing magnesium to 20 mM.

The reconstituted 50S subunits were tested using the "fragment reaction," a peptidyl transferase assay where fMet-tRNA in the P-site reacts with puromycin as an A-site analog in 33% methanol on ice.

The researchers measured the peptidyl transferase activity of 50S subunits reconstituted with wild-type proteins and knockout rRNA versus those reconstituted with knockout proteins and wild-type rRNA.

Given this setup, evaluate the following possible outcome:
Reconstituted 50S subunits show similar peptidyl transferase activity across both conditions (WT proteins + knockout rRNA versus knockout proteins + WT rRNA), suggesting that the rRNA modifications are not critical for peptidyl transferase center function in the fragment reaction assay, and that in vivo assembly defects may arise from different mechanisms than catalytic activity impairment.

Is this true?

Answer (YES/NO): NO